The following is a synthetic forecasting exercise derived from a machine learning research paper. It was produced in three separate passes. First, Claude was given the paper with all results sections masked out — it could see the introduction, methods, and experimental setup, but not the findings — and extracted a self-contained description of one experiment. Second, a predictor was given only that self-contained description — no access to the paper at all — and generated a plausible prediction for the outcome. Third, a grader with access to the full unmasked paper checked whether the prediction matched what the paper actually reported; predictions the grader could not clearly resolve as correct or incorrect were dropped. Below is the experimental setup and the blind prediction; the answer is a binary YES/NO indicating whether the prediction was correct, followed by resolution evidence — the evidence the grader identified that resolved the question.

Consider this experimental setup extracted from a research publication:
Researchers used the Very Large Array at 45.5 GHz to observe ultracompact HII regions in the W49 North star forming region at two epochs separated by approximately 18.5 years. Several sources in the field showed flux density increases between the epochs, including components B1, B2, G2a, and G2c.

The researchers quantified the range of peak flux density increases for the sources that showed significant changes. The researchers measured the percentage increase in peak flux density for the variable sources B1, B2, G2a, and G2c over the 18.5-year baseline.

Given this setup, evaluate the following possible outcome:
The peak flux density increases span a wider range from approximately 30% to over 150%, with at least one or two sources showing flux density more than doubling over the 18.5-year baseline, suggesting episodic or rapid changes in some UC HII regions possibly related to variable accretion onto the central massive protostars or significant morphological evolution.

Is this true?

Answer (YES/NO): NO